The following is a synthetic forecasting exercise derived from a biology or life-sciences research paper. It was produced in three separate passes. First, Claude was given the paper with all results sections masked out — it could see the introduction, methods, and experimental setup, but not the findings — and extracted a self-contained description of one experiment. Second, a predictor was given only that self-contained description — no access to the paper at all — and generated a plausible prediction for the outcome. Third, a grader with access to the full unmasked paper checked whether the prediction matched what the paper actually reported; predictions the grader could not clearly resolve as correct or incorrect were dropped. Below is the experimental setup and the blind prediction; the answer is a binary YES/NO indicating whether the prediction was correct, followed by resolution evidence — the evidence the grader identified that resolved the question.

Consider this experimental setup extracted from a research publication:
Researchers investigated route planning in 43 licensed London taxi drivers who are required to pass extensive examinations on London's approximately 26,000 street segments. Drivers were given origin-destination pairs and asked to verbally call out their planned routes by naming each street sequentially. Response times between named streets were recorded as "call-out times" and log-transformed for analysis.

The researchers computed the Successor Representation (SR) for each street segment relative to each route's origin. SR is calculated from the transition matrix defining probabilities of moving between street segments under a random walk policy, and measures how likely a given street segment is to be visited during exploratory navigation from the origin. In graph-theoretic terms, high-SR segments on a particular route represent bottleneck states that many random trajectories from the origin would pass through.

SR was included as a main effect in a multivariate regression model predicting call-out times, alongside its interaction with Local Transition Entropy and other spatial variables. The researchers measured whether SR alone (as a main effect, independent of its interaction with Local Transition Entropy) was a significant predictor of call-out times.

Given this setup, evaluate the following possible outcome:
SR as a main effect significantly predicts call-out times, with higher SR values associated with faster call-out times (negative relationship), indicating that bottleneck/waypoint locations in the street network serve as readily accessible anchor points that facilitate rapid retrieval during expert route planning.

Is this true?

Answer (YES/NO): YES